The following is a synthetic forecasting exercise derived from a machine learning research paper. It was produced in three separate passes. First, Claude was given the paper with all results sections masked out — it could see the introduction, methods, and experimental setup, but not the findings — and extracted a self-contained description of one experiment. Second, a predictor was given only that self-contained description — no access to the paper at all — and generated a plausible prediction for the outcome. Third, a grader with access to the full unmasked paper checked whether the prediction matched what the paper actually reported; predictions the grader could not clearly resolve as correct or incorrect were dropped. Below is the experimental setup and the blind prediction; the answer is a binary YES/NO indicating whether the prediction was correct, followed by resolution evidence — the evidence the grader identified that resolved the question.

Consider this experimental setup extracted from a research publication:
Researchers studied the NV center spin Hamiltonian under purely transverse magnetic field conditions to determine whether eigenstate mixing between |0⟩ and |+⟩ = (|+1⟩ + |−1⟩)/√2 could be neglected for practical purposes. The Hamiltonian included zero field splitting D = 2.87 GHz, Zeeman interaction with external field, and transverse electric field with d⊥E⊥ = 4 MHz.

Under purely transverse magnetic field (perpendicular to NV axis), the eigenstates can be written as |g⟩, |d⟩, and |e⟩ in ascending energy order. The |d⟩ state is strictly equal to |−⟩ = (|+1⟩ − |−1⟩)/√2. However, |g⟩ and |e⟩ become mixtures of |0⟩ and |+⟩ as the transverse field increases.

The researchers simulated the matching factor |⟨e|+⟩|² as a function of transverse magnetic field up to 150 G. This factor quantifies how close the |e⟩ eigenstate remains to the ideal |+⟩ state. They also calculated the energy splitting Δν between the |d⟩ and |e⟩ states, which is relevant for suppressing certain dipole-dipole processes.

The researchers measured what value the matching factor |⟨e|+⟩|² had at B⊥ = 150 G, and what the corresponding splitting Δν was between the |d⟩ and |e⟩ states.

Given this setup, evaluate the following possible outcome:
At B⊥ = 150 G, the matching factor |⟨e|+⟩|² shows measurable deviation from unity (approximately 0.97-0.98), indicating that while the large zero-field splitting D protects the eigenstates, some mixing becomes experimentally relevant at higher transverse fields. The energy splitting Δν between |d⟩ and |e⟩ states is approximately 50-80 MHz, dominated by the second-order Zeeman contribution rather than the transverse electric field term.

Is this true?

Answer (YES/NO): YES